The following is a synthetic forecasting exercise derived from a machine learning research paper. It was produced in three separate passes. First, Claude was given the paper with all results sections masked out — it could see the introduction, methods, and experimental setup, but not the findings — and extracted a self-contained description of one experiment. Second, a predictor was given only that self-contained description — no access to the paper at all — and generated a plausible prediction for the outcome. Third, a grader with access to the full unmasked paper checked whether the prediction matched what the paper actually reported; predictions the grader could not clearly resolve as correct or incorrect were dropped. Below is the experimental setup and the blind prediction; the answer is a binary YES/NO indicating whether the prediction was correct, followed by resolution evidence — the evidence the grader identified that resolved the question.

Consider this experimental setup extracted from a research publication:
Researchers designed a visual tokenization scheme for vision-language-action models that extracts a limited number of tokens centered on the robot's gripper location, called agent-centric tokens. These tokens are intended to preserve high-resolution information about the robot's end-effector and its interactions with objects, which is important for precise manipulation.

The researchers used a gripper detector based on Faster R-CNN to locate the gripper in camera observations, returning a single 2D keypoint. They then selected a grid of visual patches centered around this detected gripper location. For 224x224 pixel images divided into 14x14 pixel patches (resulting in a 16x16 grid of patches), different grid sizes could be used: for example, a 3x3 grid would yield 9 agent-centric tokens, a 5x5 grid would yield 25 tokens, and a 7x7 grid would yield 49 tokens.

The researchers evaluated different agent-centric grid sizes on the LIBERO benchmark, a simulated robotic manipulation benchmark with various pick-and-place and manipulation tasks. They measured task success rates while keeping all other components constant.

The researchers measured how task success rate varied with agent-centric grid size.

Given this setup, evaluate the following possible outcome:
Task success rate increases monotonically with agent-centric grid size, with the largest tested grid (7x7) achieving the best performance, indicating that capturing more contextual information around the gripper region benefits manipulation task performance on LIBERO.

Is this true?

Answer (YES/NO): NO